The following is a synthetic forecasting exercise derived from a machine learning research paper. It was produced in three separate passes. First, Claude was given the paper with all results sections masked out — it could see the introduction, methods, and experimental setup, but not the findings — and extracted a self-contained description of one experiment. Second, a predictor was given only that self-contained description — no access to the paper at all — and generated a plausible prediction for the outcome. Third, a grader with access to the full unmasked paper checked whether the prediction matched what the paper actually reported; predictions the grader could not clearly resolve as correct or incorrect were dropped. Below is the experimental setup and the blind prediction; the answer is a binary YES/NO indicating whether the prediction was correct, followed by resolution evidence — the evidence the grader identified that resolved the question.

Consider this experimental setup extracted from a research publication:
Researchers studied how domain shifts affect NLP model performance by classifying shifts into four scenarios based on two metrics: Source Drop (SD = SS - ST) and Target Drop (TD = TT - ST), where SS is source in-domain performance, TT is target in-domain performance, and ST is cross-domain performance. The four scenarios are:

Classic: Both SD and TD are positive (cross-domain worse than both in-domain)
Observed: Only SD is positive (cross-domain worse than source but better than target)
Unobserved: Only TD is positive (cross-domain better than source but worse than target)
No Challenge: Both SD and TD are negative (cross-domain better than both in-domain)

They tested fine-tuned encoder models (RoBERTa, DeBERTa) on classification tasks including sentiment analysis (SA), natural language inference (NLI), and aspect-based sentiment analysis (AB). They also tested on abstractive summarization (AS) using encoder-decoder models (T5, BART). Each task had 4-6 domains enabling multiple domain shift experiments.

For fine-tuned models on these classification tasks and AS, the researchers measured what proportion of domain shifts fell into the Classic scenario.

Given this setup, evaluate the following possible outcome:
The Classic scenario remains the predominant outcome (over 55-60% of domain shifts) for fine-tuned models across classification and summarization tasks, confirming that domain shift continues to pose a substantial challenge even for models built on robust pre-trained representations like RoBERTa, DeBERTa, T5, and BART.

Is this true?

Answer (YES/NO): YES